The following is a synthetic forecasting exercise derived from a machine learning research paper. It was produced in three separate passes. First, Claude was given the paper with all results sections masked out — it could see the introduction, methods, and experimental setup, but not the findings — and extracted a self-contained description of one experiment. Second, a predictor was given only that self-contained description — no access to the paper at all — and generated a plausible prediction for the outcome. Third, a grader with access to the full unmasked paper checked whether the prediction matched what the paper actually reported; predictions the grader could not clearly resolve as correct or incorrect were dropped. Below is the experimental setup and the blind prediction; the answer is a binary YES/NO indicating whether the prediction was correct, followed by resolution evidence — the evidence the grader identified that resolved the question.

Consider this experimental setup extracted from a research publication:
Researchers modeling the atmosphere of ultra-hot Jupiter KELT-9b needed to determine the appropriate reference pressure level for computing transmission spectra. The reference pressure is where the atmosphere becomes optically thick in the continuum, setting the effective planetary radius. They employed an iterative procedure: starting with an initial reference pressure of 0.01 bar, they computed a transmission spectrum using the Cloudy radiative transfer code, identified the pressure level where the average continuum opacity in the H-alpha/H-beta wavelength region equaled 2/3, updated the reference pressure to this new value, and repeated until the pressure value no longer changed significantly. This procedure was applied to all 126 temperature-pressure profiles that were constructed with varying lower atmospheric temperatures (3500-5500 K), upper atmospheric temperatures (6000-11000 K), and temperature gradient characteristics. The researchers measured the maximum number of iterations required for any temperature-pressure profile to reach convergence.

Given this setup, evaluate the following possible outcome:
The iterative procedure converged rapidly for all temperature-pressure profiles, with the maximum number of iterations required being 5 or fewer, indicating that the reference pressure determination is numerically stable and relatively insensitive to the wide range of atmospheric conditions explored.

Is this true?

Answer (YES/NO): YES